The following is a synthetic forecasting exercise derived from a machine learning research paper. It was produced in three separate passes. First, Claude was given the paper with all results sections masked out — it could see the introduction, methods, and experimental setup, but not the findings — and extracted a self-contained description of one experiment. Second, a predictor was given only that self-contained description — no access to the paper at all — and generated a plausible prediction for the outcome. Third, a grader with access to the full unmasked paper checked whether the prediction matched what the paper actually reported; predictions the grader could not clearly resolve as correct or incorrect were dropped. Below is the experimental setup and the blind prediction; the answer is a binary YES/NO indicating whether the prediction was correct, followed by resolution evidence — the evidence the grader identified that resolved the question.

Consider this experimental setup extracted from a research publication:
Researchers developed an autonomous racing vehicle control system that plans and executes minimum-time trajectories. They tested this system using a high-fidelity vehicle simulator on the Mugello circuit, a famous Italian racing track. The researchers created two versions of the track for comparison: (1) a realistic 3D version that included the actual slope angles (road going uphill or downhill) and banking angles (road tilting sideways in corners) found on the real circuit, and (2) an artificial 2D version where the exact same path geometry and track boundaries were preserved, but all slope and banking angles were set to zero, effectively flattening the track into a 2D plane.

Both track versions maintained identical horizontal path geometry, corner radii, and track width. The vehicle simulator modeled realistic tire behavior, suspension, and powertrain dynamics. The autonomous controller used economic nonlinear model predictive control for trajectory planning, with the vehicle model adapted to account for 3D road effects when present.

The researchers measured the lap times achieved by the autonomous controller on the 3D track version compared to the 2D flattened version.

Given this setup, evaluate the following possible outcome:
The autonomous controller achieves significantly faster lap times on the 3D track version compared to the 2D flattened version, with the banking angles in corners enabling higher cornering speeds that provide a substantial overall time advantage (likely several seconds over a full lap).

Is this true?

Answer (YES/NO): YES